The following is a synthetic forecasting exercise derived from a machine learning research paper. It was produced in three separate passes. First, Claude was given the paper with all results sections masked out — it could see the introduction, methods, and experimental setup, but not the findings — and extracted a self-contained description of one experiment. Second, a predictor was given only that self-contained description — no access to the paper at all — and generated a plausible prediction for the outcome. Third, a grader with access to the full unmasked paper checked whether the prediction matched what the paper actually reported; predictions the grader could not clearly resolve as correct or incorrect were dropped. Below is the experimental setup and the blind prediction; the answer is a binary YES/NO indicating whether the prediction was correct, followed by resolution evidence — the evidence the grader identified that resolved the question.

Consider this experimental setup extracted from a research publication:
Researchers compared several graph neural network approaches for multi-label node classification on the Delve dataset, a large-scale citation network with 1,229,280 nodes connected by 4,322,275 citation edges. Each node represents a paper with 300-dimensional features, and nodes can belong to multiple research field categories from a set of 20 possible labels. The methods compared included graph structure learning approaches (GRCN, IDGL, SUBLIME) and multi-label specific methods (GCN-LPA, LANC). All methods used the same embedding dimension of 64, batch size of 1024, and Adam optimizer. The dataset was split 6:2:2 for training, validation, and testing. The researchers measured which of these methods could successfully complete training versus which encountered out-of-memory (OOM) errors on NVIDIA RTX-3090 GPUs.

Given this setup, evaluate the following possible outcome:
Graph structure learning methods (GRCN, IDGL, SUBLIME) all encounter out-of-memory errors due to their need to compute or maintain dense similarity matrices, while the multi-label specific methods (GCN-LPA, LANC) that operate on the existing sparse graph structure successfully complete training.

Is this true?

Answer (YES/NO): NO